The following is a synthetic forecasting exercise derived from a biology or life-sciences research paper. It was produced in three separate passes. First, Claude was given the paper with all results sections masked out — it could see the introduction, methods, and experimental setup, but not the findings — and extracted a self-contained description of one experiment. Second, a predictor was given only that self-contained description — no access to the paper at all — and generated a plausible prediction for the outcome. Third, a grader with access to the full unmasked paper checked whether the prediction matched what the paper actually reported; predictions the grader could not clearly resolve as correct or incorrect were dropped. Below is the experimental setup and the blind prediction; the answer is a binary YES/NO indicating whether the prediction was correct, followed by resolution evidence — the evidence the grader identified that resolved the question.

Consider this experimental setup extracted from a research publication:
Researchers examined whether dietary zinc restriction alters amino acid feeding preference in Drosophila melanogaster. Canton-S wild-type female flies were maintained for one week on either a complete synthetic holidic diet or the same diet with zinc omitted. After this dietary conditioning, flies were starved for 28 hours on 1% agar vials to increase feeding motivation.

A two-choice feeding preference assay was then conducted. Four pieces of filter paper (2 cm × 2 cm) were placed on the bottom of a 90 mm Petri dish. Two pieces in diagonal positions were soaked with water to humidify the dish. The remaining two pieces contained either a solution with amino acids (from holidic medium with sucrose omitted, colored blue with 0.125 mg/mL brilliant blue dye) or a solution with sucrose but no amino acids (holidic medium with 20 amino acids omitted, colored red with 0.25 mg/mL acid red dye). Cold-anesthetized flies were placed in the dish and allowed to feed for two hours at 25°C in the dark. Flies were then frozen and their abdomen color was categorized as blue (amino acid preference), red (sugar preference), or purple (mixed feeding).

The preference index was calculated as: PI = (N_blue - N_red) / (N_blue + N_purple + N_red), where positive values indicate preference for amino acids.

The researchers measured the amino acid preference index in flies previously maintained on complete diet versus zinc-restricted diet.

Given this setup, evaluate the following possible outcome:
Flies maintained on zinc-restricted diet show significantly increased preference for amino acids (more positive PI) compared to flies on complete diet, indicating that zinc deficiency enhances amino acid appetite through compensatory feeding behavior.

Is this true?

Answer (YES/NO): YES